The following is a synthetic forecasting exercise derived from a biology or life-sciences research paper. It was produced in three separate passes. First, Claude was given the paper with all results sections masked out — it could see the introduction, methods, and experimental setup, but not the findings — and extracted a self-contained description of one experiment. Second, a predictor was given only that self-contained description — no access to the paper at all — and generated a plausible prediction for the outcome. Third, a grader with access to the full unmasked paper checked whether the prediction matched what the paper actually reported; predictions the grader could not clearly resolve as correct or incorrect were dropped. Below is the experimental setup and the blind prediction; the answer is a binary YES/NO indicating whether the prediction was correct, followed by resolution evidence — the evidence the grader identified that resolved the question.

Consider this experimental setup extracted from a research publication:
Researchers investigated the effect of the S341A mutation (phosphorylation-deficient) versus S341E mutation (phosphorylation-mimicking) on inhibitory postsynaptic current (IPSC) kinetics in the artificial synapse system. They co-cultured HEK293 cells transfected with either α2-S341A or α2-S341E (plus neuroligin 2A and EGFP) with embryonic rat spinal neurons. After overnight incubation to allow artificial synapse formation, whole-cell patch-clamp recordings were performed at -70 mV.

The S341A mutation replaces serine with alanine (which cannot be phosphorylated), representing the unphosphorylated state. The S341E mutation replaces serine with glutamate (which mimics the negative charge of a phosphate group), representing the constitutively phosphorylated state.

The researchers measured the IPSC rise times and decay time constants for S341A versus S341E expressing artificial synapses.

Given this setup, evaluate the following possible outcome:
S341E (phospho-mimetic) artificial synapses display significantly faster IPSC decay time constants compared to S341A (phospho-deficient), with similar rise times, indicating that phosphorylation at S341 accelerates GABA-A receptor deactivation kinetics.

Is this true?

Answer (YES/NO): NO